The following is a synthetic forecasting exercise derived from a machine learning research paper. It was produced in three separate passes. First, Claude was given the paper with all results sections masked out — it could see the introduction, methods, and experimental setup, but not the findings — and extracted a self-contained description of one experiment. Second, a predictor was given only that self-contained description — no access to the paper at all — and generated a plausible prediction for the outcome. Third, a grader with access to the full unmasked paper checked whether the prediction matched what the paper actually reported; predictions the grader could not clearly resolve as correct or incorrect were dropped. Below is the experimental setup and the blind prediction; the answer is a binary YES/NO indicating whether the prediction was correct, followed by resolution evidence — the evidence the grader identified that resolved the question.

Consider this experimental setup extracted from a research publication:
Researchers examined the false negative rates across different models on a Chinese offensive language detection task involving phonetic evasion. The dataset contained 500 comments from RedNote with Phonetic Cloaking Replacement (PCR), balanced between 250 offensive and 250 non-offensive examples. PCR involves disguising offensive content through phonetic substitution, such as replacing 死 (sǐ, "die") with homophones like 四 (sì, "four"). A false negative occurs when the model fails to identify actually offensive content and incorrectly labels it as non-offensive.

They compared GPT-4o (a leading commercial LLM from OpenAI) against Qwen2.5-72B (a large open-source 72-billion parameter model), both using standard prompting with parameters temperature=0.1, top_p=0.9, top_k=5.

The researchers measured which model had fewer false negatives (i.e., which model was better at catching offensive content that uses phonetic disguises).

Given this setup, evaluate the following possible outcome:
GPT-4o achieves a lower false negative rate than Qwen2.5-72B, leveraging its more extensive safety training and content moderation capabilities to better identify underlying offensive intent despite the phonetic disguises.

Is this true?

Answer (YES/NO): NO